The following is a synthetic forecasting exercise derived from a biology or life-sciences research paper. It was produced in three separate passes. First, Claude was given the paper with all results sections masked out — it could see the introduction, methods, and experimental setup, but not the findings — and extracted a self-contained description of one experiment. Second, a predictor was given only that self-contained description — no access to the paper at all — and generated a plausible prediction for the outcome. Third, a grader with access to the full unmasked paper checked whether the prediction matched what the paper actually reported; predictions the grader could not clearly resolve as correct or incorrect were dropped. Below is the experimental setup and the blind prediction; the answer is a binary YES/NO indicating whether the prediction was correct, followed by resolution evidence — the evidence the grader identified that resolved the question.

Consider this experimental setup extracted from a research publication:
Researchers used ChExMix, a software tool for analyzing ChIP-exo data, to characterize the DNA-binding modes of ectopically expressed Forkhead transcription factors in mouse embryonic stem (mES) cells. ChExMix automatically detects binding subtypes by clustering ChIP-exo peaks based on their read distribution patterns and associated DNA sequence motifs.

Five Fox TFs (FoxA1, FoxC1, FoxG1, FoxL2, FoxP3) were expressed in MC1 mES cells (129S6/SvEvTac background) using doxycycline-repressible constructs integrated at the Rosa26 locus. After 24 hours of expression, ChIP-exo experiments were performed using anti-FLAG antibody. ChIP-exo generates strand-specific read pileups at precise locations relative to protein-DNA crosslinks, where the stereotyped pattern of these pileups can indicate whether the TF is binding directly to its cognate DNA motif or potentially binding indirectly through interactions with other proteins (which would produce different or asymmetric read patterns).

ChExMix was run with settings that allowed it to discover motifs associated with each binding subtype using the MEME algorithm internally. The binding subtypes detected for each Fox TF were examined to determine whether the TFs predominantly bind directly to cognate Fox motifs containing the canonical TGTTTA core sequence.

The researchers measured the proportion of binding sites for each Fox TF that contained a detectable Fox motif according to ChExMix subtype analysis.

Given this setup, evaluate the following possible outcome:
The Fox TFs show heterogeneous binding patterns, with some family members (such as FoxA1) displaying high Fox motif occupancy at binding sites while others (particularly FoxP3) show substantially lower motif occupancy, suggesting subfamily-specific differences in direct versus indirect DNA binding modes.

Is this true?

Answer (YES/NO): NO